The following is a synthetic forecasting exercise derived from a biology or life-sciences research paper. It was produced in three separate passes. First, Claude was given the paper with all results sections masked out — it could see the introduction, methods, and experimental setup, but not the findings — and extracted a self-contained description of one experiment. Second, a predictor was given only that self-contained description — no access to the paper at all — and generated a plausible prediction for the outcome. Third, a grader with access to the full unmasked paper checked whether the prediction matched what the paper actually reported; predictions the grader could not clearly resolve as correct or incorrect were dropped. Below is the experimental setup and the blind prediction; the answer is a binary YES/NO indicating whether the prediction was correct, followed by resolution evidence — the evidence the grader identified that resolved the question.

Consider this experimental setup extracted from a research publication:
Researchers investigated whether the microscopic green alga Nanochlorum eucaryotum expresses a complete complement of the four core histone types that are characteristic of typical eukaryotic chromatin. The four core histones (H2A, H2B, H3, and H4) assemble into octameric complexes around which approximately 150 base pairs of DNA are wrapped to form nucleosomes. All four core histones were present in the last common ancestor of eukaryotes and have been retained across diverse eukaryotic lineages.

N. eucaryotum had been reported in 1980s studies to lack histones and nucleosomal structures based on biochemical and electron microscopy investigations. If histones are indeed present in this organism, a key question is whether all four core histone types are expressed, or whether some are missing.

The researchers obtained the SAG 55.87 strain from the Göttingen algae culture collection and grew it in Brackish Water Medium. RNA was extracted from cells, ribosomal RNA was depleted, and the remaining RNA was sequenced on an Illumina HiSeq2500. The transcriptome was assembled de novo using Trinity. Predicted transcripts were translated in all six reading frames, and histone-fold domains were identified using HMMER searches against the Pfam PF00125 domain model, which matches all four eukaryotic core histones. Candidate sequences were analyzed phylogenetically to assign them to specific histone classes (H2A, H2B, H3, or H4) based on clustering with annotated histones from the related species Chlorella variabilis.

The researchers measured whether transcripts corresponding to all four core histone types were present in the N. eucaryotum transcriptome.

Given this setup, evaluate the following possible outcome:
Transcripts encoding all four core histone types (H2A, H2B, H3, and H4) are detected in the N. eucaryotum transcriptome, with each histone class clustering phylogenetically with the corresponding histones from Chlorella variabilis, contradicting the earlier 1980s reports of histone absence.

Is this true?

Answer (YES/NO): YES